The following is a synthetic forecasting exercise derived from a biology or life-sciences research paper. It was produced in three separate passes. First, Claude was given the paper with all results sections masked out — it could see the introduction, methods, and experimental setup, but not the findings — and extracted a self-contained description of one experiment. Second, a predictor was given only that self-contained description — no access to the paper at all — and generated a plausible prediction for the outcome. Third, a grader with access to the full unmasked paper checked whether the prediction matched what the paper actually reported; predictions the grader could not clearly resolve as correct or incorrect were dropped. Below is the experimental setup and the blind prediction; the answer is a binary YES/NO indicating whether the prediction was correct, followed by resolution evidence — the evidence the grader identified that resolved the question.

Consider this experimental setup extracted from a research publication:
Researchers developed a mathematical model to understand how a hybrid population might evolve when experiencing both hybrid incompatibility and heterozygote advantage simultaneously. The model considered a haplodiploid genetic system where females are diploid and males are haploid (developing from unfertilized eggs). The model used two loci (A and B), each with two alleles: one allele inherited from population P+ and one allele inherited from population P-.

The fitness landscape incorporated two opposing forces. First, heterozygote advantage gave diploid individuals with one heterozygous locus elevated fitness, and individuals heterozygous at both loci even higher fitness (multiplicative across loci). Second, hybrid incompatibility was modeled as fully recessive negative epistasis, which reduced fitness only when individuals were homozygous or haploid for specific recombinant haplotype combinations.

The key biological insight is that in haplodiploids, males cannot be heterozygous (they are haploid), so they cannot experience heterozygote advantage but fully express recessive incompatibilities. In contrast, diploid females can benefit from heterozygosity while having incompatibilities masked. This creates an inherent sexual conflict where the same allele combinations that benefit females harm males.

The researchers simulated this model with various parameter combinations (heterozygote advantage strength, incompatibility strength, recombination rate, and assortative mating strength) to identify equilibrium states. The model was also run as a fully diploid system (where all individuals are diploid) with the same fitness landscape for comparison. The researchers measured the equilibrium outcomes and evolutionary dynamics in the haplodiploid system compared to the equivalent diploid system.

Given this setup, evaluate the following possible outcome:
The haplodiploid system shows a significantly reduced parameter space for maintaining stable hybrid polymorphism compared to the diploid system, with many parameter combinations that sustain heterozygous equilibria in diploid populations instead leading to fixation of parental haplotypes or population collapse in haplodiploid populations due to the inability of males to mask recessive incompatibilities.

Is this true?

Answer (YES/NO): YES